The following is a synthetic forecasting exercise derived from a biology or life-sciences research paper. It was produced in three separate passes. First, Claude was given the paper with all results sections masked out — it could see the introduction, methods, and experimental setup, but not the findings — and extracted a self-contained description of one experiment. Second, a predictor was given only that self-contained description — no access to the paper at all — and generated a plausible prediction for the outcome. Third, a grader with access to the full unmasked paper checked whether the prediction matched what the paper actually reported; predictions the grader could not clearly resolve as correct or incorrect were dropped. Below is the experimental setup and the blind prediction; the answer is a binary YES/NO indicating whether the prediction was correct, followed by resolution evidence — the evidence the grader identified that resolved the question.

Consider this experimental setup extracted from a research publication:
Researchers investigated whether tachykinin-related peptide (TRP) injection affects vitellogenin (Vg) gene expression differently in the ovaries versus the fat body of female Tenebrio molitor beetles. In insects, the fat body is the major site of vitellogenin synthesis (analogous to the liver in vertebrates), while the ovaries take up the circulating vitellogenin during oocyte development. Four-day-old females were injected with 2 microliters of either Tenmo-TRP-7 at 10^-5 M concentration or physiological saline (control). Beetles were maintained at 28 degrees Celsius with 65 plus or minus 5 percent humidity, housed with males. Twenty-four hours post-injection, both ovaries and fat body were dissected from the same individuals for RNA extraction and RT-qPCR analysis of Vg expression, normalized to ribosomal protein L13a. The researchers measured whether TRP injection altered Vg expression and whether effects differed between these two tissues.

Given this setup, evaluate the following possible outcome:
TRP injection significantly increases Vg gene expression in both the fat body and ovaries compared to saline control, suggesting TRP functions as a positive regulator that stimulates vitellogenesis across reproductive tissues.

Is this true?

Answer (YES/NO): NO